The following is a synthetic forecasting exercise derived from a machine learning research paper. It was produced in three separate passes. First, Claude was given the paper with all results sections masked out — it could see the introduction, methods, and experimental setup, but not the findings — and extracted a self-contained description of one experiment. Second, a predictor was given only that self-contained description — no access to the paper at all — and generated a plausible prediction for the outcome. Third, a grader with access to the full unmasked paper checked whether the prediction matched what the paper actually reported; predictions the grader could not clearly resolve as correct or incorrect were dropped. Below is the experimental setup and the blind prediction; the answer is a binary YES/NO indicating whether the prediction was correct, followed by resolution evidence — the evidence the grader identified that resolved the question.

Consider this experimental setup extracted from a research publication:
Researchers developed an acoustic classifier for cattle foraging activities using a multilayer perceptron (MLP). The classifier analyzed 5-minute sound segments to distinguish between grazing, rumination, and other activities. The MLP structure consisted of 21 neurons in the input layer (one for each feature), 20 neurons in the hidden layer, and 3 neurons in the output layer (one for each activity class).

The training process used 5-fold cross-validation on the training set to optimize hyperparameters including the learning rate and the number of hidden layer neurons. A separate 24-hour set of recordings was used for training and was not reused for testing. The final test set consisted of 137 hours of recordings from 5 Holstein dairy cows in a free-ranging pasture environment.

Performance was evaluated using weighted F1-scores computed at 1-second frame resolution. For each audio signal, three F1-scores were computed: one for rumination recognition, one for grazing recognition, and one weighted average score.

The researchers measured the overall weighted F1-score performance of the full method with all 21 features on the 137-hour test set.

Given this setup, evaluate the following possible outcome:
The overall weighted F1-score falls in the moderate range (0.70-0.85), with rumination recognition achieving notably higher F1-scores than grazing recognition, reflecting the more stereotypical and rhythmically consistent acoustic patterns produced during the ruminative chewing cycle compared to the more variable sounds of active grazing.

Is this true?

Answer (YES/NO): NO